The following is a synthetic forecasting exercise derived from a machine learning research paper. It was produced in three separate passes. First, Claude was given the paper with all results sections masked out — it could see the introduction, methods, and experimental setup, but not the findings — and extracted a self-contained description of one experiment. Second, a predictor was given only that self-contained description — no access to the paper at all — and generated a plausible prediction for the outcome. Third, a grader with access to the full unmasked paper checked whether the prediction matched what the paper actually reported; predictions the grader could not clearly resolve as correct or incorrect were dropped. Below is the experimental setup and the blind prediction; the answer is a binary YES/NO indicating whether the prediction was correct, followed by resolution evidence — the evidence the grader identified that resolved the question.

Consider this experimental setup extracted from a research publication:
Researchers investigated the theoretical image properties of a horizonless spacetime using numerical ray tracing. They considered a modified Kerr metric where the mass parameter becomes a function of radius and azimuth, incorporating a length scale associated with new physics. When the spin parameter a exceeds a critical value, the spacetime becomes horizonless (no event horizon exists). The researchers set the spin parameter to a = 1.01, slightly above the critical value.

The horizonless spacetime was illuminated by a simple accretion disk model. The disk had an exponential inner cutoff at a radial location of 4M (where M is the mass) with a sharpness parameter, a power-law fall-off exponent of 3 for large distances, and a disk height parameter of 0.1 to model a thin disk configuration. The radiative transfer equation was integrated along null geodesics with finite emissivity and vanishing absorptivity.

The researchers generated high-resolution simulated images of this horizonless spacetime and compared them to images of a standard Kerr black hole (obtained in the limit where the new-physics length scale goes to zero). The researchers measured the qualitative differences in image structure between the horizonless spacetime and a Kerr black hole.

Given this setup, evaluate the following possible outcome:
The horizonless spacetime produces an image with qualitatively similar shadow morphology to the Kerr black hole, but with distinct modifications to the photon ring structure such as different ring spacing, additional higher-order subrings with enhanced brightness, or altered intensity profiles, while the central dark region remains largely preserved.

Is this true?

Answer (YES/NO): NO